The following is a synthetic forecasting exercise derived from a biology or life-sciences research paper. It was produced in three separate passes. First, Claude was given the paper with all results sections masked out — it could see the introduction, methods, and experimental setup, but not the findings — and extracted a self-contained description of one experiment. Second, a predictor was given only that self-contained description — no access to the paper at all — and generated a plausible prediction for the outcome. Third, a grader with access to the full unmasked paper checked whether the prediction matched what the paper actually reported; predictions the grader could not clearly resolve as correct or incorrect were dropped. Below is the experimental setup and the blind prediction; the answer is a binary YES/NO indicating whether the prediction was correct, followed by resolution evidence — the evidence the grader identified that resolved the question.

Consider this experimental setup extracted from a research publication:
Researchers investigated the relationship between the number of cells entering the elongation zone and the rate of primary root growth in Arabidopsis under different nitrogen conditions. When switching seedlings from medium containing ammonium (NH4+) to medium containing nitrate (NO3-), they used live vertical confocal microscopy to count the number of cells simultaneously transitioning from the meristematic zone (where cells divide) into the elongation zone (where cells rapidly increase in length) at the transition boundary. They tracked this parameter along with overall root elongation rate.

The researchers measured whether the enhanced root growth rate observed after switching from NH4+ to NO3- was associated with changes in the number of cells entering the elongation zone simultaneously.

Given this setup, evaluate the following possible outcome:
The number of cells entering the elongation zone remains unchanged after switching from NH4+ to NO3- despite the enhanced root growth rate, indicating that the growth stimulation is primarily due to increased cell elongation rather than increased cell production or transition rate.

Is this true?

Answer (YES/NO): NO